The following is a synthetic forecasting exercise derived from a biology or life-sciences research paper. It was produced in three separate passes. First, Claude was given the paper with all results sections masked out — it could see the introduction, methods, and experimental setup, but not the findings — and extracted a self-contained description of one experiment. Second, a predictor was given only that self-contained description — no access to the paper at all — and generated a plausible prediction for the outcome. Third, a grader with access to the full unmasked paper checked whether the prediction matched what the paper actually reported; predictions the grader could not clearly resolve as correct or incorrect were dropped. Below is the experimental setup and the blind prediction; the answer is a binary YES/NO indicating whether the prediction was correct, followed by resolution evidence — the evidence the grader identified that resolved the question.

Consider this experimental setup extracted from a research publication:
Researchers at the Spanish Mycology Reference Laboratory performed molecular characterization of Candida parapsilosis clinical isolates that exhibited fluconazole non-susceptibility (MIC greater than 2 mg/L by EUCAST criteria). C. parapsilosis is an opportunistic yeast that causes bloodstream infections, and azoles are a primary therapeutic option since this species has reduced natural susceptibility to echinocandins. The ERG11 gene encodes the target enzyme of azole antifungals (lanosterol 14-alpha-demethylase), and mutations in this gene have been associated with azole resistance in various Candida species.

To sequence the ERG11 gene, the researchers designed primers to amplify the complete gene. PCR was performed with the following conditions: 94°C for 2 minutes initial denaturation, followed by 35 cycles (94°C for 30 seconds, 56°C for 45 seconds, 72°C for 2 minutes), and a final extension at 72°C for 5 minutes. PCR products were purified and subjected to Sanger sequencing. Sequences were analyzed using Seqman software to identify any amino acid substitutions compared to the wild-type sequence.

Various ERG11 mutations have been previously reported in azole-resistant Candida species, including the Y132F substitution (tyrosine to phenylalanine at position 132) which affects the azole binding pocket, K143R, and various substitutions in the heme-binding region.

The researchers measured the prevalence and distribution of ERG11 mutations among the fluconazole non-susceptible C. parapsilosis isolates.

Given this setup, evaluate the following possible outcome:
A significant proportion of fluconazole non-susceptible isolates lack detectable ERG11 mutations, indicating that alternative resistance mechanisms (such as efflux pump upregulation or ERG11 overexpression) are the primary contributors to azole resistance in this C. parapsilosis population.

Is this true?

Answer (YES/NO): NO